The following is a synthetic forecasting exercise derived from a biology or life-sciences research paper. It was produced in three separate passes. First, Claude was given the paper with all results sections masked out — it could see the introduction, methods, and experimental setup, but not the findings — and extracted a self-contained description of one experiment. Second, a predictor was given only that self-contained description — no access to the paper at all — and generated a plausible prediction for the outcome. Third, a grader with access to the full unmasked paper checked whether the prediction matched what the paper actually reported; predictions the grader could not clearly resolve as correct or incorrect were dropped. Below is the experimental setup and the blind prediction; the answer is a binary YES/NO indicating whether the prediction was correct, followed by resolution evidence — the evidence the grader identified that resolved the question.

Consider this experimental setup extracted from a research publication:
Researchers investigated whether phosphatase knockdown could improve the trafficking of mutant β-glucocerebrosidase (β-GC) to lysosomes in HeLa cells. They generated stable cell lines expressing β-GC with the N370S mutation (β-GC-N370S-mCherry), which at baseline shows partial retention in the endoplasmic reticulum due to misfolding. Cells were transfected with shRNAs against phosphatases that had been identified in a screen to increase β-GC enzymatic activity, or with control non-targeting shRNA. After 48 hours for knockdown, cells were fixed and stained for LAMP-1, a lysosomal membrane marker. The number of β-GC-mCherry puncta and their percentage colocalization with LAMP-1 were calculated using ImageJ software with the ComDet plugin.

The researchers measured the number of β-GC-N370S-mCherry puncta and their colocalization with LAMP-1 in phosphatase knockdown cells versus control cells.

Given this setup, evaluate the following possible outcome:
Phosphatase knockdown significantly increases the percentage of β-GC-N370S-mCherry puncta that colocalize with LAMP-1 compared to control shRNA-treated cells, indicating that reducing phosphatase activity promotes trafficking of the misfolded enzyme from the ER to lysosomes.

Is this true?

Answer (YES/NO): NO